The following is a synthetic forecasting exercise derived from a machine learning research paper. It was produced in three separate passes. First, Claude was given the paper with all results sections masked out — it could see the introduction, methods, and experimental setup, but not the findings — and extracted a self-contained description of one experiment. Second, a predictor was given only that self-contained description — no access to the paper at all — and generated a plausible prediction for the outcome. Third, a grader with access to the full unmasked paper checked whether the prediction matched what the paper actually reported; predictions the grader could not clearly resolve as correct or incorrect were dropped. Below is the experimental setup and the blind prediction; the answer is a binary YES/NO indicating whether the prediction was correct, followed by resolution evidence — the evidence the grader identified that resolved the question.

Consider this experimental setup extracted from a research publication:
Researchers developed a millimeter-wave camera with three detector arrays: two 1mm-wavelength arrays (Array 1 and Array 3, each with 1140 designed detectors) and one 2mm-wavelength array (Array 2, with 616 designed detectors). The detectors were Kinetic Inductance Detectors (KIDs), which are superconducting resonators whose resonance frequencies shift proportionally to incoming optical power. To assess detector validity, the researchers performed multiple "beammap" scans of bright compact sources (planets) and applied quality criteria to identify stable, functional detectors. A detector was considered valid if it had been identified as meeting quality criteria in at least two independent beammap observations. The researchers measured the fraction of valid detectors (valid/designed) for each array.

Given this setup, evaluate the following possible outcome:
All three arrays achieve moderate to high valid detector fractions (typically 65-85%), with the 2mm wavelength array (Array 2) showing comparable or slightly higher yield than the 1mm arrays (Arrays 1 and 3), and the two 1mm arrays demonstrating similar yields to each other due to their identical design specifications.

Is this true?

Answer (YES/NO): NO